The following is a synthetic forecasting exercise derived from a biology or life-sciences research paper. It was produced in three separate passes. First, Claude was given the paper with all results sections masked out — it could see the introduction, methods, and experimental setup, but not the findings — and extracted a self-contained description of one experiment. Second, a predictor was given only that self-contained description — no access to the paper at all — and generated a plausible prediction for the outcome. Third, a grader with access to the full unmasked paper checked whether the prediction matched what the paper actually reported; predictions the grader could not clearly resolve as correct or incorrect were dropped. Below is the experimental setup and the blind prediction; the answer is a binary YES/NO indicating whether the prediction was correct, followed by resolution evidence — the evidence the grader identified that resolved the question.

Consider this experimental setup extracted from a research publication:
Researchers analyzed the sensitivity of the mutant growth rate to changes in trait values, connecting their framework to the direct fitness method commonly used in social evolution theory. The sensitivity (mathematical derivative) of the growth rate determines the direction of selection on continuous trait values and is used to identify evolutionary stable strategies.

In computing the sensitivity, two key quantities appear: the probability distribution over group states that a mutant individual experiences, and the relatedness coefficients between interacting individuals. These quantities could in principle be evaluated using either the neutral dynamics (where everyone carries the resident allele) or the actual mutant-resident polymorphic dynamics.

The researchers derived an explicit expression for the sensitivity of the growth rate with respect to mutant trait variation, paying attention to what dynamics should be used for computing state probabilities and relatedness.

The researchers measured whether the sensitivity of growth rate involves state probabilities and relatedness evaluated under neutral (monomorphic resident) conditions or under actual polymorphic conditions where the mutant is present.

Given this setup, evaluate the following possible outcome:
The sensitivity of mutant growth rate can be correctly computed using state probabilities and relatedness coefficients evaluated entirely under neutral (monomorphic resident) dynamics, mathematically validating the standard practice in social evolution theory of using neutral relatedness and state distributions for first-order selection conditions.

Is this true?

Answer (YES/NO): YES